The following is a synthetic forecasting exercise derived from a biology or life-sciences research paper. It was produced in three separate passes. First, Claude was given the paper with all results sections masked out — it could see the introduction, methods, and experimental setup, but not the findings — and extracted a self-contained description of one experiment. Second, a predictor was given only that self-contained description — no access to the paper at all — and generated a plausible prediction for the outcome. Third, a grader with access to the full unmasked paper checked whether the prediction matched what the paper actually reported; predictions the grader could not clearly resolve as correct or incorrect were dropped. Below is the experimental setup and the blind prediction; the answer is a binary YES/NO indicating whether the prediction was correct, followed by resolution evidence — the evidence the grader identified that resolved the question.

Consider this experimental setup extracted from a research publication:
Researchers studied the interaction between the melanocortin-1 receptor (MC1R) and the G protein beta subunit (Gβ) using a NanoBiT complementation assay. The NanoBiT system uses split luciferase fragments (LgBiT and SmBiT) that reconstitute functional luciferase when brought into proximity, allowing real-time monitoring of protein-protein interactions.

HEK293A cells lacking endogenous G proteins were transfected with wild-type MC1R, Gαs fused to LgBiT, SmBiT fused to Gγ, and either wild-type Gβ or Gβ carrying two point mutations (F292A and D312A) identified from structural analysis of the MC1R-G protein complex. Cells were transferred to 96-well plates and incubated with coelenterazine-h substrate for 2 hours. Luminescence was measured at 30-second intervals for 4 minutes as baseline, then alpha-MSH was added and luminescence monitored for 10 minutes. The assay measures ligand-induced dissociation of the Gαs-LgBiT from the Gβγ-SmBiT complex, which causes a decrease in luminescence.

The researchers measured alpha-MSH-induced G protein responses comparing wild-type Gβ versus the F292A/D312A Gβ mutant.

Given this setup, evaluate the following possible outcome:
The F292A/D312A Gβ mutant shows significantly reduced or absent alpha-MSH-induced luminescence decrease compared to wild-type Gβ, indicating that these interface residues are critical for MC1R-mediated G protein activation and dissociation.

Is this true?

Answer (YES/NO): YES